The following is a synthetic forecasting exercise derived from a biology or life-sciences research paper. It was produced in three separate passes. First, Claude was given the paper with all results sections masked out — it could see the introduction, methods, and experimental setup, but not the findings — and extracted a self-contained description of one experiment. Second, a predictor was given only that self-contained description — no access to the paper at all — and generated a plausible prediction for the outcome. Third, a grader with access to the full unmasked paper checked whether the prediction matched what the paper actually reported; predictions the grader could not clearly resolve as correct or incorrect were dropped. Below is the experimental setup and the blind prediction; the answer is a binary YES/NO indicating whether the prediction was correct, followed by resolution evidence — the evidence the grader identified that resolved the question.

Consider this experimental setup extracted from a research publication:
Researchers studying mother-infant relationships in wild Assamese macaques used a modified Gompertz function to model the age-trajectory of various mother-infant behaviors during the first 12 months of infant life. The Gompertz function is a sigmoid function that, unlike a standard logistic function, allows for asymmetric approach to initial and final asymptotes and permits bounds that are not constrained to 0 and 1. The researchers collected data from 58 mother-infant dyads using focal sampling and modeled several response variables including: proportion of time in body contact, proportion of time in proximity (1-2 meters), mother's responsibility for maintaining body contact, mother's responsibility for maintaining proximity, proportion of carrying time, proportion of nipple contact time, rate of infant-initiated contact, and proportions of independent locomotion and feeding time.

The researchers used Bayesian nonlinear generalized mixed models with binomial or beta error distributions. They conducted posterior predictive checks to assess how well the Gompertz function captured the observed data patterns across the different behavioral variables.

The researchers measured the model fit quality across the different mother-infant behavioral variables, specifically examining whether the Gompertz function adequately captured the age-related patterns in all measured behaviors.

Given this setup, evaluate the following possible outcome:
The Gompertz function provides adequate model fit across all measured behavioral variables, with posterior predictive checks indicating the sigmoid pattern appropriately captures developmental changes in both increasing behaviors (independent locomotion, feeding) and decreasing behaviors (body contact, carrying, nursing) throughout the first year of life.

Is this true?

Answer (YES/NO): NO